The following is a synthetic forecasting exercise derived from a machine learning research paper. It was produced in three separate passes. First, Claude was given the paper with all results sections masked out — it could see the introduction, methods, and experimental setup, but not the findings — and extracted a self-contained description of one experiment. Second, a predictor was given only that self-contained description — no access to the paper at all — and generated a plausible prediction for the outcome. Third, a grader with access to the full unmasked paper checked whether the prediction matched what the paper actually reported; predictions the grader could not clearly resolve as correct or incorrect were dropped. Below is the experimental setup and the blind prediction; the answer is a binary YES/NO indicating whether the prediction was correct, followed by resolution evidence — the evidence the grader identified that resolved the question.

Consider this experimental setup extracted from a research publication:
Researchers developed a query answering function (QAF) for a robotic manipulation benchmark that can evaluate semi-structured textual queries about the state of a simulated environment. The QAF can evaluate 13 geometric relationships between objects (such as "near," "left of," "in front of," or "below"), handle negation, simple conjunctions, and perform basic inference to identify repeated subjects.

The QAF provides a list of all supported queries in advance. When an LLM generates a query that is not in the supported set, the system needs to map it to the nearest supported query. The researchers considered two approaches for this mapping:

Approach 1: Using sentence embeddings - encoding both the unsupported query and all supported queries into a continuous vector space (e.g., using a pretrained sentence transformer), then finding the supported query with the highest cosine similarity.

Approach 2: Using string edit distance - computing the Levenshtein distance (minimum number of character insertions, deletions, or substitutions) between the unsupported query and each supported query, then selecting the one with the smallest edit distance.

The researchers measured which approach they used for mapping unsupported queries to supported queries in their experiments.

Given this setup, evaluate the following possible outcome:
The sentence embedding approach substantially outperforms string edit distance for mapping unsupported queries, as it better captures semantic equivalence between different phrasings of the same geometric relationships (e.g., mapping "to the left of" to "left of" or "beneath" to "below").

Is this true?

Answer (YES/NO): NO